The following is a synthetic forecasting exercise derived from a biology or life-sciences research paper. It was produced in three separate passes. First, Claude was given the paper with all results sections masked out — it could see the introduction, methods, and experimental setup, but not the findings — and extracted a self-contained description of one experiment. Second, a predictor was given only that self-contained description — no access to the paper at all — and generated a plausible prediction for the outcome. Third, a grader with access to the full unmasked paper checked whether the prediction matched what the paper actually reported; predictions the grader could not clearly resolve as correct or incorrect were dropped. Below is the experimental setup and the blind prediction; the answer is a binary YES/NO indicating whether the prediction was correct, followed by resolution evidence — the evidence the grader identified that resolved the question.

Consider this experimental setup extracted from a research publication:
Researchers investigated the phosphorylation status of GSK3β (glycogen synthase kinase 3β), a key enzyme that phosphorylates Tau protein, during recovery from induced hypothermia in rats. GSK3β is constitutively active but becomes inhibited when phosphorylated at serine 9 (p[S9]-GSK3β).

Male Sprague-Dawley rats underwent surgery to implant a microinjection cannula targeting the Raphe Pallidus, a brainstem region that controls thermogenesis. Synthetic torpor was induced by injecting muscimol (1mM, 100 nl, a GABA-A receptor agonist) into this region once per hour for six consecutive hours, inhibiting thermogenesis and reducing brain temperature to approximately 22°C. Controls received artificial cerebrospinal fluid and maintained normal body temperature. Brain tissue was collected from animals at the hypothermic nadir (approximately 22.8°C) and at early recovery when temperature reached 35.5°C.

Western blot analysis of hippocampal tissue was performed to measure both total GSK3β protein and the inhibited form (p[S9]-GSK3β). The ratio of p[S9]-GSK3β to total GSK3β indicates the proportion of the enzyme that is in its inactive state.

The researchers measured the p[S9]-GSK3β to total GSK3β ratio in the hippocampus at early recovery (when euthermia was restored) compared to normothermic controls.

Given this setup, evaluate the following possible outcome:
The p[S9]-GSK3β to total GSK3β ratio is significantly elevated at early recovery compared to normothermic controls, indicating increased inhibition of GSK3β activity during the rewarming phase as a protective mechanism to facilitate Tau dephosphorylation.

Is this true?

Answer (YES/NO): NO